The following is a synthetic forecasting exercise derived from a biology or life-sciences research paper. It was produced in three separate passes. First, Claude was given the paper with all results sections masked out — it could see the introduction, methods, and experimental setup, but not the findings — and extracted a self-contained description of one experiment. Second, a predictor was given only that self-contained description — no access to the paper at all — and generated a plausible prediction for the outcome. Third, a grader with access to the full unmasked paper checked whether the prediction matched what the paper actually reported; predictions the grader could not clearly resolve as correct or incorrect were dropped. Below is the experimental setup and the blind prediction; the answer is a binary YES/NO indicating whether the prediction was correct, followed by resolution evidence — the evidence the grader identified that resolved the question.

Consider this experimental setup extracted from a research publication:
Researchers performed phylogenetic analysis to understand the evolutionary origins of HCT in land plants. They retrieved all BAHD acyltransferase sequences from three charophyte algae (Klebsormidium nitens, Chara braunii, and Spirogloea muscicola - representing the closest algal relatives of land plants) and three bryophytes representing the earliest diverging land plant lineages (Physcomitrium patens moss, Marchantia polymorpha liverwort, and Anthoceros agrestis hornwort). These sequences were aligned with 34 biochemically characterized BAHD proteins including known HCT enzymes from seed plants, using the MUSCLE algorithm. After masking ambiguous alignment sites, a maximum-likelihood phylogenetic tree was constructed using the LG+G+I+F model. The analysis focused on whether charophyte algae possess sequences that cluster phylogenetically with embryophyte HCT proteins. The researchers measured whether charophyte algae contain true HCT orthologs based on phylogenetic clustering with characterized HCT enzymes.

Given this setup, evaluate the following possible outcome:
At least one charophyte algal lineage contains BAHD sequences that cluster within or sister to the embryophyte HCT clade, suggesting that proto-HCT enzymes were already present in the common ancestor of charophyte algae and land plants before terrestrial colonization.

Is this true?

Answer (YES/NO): NO